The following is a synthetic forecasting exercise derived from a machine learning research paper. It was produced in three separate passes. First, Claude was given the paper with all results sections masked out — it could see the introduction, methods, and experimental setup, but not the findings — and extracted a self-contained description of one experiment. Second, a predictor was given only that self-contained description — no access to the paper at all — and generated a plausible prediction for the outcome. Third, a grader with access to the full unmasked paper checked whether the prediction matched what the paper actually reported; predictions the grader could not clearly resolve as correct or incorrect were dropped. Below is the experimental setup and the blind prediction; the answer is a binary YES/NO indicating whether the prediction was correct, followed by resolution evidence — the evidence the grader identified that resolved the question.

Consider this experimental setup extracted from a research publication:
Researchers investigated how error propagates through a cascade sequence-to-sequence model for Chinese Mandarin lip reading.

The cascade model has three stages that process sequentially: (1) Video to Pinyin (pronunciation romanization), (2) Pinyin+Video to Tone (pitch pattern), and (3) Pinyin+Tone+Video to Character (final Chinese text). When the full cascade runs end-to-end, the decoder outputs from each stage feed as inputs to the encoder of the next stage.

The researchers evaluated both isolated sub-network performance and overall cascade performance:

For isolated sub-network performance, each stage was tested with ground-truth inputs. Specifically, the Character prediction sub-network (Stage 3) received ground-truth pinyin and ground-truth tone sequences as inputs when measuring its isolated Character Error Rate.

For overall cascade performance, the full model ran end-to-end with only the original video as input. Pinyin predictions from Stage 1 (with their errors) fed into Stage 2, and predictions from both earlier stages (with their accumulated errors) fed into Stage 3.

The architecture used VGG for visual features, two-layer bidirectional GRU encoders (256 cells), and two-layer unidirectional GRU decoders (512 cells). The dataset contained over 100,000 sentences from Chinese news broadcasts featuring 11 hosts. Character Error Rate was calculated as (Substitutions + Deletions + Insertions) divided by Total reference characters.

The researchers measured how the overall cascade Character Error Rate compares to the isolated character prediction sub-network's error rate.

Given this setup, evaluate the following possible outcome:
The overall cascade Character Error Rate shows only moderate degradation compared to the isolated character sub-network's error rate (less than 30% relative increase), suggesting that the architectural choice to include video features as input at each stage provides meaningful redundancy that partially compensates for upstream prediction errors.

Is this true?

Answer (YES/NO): NO